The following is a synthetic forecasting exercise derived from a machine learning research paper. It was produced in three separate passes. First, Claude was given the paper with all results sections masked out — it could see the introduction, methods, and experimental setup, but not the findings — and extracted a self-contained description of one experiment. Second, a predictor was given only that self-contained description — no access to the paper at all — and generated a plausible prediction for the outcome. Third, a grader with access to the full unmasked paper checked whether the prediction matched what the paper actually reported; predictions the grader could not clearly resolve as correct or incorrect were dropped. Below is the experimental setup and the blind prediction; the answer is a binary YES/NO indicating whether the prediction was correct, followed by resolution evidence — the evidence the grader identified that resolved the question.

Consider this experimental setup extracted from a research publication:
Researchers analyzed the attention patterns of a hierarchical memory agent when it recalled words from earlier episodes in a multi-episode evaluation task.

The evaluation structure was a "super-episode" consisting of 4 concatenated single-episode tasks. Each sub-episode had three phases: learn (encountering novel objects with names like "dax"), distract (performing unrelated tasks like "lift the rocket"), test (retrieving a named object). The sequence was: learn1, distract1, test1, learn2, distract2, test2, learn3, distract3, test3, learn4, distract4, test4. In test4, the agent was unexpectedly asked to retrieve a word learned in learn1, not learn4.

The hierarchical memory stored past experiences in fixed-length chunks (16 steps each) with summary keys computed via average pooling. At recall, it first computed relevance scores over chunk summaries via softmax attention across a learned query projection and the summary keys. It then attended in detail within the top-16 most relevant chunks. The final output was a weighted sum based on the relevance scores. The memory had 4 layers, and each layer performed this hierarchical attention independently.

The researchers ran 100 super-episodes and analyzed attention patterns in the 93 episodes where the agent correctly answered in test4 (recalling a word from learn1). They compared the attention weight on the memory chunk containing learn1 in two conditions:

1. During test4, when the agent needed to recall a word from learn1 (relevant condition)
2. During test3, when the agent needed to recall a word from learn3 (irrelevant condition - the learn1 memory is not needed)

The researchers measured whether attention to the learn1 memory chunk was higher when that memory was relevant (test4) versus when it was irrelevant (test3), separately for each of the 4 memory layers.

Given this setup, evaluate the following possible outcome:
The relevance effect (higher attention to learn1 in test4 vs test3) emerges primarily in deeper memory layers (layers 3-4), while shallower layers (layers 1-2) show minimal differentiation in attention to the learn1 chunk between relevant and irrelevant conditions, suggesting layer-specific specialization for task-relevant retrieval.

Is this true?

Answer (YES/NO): NO